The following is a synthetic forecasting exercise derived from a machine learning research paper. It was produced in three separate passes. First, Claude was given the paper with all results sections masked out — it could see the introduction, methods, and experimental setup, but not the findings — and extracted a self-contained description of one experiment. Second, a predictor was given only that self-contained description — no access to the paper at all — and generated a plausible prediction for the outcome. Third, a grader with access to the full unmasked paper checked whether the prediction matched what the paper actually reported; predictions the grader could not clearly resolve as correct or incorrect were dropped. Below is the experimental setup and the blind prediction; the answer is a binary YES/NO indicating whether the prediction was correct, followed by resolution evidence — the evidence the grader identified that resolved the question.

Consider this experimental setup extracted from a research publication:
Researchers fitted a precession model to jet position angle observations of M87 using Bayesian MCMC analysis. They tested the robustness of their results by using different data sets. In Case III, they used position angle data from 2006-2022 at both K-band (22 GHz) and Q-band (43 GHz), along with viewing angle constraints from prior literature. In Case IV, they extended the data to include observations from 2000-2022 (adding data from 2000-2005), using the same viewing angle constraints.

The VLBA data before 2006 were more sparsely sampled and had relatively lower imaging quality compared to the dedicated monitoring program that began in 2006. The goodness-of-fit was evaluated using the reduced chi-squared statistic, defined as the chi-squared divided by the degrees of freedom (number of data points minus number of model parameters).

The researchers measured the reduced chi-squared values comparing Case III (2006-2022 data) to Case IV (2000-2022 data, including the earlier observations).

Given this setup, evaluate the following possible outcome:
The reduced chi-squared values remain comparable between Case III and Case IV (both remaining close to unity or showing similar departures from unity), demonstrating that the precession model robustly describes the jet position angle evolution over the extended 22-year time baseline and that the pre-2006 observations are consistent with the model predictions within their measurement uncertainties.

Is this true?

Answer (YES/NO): NO